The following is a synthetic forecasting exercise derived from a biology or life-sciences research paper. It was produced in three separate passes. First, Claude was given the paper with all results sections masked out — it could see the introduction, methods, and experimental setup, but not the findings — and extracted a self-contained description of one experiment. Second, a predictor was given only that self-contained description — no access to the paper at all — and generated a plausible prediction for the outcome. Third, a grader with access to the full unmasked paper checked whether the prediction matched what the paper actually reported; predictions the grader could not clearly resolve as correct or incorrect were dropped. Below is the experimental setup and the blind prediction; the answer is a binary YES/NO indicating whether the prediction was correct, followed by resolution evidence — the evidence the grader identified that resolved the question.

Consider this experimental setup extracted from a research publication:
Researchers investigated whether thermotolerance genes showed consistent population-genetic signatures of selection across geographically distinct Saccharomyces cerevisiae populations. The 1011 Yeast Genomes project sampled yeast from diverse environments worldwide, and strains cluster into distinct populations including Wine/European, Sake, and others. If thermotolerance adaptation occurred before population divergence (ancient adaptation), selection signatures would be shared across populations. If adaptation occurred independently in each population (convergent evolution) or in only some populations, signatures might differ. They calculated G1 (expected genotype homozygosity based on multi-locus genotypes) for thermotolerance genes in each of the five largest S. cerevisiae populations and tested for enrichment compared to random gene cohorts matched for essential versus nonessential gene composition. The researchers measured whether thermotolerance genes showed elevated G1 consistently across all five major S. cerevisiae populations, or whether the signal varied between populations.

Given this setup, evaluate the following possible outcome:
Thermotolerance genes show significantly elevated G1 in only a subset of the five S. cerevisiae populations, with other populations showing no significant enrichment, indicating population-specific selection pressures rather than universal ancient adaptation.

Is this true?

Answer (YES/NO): NO